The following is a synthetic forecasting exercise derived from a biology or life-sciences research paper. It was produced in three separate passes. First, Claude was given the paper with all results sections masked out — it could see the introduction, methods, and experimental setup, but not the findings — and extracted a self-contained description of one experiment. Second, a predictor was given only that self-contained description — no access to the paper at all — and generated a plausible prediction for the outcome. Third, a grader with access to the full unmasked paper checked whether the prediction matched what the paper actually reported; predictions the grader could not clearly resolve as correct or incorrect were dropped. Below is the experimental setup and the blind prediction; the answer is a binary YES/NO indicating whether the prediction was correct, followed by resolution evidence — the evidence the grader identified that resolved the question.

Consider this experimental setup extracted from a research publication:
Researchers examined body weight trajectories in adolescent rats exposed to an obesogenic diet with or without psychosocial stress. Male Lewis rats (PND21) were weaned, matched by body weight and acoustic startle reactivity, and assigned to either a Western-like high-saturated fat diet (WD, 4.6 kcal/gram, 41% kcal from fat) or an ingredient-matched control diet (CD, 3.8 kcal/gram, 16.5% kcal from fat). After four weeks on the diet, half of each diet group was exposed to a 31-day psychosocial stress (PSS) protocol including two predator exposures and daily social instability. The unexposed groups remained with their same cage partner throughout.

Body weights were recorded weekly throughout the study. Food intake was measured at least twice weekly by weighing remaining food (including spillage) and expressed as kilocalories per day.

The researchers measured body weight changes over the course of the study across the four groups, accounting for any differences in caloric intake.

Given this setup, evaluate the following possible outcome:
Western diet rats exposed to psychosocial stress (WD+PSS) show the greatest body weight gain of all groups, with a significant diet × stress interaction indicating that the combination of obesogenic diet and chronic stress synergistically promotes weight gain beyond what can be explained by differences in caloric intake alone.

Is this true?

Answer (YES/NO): NO